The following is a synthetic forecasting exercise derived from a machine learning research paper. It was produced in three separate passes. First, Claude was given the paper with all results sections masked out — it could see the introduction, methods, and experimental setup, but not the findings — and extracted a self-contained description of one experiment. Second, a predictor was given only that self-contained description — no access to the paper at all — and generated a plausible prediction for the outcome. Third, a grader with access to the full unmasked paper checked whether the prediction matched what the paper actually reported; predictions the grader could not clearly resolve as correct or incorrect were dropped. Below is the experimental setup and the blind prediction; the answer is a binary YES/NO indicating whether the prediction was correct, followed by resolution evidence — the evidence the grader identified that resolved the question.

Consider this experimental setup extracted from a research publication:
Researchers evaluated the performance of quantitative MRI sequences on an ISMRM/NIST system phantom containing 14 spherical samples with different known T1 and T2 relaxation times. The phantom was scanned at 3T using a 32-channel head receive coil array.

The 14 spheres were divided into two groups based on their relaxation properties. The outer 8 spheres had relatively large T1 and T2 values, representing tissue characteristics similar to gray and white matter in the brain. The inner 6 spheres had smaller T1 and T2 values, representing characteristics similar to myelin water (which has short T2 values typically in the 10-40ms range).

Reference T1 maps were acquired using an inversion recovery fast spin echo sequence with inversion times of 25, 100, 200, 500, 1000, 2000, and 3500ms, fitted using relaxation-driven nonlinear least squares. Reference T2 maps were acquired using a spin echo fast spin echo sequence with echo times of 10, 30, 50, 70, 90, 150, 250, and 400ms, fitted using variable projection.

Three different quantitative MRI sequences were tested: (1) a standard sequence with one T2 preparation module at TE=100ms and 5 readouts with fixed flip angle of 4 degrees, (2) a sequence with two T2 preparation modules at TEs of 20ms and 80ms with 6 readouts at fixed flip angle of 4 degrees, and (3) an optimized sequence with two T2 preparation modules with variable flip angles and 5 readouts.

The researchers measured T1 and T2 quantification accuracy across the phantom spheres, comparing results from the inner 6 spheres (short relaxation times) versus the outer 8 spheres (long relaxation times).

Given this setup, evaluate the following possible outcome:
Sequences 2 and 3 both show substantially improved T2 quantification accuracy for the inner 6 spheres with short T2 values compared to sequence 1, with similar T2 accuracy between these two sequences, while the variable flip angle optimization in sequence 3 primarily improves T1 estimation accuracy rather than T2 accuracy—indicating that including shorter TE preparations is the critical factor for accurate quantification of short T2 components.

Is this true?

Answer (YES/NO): NO